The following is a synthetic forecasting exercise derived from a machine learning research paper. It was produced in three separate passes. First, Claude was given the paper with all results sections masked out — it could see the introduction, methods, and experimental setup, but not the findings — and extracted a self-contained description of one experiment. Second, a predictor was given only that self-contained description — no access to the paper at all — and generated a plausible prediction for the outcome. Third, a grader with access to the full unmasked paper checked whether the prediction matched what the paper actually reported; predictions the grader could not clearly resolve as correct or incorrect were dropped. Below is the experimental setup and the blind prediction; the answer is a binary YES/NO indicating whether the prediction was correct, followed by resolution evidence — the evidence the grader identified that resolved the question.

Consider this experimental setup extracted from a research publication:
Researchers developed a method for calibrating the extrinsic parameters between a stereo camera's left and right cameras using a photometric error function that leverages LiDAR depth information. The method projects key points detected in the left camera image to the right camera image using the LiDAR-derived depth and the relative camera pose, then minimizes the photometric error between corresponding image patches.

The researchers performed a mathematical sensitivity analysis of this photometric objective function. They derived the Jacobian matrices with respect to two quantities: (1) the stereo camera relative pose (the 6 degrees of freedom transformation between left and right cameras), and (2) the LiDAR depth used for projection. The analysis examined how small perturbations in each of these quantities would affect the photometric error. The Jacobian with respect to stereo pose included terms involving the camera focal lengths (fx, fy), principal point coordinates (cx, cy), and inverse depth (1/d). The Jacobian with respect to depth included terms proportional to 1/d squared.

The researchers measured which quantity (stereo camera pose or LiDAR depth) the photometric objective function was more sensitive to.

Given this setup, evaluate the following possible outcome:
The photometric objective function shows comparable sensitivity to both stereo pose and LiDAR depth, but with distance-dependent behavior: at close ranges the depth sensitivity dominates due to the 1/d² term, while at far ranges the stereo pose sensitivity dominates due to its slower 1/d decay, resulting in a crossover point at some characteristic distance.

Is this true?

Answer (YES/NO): NO